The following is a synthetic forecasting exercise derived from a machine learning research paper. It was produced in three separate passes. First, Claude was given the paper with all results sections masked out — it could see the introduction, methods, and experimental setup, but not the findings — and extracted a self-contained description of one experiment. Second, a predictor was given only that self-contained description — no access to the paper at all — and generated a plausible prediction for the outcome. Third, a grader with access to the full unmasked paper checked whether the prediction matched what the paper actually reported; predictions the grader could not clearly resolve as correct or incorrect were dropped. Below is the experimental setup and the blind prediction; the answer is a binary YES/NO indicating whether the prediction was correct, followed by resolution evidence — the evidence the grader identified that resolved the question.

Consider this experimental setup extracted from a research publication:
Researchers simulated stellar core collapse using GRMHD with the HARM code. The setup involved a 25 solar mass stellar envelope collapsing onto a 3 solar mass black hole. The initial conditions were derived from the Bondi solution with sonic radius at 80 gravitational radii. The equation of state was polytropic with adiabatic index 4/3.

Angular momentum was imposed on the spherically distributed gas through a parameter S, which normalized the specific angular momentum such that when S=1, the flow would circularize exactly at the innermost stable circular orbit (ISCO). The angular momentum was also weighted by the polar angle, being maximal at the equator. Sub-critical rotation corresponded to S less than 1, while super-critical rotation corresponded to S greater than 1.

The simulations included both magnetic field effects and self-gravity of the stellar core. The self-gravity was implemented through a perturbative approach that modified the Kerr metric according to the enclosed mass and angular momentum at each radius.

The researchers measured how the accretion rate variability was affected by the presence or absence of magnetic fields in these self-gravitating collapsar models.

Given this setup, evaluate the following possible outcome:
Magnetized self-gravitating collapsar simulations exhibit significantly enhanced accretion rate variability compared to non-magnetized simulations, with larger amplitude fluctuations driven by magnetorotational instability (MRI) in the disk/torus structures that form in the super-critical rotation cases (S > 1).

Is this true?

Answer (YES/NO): NO